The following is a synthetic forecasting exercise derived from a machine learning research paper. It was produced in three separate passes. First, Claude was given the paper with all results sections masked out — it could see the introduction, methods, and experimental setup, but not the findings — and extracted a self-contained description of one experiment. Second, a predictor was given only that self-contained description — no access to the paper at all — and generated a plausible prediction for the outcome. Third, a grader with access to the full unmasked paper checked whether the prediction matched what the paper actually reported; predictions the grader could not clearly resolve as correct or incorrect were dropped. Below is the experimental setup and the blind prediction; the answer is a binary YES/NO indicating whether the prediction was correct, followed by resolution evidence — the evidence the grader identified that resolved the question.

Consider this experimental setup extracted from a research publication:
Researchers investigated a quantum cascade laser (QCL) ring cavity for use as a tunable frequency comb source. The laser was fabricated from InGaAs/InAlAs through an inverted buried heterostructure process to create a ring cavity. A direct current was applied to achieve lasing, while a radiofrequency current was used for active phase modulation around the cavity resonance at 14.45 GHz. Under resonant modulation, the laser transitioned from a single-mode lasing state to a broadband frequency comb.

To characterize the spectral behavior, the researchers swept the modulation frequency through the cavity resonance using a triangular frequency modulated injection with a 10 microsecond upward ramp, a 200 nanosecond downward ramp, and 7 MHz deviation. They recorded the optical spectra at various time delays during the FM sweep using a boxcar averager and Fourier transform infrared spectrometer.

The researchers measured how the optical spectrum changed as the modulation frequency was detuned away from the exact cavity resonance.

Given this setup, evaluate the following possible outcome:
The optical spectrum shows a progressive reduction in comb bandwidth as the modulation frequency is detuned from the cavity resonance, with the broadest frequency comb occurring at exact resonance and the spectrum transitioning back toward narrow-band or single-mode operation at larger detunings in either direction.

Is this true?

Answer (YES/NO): YES